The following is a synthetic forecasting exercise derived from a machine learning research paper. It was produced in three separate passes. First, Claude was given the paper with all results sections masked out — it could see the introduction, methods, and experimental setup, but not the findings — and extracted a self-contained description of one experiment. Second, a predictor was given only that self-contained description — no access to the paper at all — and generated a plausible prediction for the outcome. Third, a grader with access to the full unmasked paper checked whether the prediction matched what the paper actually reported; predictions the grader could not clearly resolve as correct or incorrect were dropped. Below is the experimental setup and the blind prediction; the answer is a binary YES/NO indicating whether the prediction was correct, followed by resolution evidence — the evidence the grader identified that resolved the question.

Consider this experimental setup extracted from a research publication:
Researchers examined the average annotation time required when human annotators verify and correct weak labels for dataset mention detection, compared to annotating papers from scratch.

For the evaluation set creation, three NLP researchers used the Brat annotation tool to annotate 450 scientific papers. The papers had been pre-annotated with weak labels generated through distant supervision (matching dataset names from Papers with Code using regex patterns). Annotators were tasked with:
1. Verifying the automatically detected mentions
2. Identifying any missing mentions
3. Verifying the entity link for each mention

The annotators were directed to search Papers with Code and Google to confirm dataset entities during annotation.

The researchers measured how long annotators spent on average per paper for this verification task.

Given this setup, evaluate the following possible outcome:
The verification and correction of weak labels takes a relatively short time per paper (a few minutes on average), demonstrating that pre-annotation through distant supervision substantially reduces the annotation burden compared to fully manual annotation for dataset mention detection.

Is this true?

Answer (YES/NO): NO